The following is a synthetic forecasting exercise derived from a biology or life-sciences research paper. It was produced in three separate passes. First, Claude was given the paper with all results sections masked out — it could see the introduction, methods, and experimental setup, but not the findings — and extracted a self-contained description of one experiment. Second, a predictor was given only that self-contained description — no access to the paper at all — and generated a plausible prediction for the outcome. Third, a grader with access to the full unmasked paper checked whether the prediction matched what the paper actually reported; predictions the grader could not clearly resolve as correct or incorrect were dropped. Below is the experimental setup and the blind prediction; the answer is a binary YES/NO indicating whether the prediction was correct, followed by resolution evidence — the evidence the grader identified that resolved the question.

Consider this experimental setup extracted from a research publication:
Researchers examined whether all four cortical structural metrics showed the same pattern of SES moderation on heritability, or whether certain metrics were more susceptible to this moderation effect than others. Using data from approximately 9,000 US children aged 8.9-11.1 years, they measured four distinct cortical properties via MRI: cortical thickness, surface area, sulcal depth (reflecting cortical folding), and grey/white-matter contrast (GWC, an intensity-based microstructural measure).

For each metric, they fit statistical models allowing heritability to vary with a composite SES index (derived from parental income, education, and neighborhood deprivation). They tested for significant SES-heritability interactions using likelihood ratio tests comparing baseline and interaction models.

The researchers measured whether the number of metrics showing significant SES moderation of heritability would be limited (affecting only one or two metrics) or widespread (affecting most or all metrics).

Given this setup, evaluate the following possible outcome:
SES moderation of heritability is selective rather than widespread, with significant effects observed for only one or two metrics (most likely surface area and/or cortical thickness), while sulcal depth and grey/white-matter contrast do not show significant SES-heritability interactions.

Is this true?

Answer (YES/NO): NO